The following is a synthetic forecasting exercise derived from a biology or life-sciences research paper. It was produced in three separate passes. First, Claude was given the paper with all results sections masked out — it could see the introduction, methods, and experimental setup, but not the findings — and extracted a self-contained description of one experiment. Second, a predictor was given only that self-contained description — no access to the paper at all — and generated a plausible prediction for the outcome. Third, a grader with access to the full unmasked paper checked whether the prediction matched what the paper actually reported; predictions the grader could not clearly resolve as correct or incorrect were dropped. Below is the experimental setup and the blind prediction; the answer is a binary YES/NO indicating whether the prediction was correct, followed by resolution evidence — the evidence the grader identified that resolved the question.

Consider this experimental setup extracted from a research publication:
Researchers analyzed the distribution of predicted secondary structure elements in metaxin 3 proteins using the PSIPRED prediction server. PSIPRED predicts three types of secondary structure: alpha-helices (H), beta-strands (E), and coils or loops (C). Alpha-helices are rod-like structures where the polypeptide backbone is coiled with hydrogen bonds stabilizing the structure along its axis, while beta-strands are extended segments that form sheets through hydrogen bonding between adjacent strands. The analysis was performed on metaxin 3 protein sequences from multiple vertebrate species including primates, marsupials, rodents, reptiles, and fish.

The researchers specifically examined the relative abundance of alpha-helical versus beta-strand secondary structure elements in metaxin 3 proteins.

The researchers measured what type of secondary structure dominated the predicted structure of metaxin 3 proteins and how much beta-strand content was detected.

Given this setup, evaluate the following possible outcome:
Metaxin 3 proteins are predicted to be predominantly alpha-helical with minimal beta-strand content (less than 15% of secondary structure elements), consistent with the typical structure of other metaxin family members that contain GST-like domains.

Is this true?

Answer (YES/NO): YES